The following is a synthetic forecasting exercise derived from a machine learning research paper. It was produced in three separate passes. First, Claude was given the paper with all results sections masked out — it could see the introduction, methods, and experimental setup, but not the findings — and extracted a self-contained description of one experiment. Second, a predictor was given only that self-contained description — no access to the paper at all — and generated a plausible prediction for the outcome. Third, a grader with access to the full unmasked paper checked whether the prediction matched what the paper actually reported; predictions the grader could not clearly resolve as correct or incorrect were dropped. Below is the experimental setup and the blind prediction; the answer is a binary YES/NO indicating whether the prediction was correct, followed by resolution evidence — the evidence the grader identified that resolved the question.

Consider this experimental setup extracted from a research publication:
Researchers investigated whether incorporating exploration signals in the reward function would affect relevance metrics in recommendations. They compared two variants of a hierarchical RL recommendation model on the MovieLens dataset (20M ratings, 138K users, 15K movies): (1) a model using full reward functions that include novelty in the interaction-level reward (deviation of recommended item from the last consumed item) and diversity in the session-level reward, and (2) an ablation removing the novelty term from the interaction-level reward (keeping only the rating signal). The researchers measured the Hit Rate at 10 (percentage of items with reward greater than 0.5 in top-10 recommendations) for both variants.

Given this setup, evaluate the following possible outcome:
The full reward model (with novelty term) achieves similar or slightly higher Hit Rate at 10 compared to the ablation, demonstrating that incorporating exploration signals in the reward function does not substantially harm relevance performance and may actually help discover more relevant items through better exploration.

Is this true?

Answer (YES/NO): YES